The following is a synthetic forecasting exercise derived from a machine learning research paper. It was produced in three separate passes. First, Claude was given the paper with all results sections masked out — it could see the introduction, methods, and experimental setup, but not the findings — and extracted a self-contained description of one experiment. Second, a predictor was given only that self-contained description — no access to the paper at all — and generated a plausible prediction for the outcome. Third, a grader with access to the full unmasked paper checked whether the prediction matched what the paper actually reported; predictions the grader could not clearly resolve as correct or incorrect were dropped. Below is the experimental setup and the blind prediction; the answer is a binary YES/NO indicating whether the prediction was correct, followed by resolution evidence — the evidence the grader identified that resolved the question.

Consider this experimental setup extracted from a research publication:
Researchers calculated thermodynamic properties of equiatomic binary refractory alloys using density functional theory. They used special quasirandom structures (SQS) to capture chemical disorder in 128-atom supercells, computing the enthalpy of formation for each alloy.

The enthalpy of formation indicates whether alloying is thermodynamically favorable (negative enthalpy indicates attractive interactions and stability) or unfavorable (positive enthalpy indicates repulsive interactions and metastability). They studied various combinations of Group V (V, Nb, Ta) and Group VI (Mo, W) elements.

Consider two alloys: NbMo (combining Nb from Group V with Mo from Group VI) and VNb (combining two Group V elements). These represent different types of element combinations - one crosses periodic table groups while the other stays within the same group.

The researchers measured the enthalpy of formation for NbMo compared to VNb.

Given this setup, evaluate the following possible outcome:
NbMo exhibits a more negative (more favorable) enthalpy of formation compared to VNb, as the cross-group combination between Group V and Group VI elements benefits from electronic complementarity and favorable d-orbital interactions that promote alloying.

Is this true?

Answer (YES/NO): YES